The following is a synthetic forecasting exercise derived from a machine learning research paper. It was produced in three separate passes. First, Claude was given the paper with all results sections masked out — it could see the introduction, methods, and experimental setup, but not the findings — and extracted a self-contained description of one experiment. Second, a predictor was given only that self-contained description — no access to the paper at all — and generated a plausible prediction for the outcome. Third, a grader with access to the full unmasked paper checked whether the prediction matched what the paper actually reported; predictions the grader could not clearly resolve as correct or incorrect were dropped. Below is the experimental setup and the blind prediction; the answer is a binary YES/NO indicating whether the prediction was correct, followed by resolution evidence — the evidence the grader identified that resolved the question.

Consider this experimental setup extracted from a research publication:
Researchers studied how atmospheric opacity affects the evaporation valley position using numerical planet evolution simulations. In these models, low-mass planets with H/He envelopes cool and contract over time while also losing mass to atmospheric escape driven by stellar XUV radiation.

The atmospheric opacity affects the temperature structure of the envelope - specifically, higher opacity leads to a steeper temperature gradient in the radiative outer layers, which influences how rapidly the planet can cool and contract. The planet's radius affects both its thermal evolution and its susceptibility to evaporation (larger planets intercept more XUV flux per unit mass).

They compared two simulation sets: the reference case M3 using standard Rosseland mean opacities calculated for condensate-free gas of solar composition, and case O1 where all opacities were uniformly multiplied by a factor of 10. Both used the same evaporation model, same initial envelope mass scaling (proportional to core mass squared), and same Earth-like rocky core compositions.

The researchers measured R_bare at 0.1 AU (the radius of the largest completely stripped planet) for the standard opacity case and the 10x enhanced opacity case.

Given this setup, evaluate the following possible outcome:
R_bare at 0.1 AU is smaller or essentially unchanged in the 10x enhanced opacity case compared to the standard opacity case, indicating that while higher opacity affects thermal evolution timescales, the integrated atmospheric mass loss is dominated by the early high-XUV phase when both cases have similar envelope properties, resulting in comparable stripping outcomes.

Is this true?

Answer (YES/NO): NO